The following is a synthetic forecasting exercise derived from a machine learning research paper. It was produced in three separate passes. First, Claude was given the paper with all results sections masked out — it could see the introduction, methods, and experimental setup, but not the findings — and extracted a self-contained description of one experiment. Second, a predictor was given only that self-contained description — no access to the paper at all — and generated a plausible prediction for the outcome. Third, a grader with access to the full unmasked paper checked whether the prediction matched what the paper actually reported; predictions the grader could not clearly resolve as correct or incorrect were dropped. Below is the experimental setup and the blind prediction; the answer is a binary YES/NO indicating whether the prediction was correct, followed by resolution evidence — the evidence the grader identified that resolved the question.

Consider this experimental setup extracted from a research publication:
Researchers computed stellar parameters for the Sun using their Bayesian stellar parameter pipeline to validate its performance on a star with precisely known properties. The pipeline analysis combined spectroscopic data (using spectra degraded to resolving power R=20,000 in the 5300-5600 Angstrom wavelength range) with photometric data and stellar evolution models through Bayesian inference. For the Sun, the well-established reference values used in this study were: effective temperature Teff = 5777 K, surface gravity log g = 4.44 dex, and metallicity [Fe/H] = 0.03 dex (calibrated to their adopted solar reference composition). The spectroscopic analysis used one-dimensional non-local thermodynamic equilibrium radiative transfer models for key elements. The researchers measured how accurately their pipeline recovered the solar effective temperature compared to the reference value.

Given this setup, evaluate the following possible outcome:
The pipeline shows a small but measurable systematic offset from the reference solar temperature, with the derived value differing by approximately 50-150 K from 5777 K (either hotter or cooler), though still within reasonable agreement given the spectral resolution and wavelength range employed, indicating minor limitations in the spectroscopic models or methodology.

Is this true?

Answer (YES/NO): NO